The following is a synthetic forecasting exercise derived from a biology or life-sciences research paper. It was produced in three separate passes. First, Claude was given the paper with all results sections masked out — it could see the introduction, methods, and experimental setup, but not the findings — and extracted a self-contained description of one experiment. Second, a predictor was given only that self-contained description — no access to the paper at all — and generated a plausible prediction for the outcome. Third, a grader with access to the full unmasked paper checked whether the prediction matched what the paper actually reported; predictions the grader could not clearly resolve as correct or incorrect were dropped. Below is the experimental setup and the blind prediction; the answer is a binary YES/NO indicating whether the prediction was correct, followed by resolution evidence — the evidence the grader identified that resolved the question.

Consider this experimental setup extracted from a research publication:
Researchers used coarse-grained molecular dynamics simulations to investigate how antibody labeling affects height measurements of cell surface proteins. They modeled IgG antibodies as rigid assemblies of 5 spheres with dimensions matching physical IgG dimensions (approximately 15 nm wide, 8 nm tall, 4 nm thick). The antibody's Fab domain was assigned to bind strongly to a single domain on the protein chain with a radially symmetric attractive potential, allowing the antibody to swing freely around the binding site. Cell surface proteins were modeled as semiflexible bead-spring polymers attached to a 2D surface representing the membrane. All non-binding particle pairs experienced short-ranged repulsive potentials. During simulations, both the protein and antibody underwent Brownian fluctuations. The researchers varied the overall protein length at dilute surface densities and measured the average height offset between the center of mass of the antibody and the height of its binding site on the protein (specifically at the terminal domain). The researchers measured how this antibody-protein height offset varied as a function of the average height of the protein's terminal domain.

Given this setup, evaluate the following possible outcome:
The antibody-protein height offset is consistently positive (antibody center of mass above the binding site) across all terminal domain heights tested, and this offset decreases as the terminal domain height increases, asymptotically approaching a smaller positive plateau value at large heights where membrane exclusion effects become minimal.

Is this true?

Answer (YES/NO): YES